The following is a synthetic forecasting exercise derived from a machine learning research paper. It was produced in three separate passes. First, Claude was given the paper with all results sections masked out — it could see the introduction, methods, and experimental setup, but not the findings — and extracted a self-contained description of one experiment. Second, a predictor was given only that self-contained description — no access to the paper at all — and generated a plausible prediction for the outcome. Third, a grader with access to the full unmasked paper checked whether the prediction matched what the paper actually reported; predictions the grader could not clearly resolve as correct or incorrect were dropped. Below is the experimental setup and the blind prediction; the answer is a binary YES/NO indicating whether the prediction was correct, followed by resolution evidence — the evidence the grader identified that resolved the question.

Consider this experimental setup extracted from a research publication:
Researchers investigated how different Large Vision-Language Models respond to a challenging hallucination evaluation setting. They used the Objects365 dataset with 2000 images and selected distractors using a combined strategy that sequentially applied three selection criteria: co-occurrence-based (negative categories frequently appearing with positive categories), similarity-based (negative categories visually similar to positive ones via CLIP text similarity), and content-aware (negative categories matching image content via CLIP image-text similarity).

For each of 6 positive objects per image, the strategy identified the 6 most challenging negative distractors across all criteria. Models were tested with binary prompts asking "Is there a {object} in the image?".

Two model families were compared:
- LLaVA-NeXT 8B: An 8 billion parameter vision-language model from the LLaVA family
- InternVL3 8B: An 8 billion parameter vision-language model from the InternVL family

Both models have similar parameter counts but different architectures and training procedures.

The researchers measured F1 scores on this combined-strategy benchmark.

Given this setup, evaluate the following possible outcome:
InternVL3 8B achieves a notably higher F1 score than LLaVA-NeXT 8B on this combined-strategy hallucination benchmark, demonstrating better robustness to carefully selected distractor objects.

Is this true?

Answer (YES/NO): YES